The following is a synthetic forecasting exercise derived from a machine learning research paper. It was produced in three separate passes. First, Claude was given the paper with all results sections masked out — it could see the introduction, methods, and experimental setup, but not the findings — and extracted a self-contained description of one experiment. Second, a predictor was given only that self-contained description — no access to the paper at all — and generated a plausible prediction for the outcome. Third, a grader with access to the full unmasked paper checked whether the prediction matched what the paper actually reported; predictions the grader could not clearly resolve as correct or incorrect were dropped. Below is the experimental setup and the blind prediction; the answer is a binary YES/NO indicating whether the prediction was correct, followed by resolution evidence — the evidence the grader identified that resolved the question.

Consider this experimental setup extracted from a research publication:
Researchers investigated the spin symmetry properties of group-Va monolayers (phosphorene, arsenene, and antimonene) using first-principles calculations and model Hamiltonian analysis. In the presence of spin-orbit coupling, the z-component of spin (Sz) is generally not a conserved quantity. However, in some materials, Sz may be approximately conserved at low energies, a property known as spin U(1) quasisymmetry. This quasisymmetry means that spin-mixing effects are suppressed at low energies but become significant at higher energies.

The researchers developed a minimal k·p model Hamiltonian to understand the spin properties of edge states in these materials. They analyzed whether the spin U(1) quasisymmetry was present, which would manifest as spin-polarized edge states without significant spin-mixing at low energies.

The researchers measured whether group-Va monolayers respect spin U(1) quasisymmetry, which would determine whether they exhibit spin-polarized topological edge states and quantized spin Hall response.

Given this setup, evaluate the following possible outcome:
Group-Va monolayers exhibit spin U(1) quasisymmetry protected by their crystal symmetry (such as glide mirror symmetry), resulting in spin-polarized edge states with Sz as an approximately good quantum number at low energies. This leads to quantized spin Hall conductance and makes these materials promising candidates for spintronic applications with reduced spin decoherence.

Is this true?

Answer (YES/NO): YES